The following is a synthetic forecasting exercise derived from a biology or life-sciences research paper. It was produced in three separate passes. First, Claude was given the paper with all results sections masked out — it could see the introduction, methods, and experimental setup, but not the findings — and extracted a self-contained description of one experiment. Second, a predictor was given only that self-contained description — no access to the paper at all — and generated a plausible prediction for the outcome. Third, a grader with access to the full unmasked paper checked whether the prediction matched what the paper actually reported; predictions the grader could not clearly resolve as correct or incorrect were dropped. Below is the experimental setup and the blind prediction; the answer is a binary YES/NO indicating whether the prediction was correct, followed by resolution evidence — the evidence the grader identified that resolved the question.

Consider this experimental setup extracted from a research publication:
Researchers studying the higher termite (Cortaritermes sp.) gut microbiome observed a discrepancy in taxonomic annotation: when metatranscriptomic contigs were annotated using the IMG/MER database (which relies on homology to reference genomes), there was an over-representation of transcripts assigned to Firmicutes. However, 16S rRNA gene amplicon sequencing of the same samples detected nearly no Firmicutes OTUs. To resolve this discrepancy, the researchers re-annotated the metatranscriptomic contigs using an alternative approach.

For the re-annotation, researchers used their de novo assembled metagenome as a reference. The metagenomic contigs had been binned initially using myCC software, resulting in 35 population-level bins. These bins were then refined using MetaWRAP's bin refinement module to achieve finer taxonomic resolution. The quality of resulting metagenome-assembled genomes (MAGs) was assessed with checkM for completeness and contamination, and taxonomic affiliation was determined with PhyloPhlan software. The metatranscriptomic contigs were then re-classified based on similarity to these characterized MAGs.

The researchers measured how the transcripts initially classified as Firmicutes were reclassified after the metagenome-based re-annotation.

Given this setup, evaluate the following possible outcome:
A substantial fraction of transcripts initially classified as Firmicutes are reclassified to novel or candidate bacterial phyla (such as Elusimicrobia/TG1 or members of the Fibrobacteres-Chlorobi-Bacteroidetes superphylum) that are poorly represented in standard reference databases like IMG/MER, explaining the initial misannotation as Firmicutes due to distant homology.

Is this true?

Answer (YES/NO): NO